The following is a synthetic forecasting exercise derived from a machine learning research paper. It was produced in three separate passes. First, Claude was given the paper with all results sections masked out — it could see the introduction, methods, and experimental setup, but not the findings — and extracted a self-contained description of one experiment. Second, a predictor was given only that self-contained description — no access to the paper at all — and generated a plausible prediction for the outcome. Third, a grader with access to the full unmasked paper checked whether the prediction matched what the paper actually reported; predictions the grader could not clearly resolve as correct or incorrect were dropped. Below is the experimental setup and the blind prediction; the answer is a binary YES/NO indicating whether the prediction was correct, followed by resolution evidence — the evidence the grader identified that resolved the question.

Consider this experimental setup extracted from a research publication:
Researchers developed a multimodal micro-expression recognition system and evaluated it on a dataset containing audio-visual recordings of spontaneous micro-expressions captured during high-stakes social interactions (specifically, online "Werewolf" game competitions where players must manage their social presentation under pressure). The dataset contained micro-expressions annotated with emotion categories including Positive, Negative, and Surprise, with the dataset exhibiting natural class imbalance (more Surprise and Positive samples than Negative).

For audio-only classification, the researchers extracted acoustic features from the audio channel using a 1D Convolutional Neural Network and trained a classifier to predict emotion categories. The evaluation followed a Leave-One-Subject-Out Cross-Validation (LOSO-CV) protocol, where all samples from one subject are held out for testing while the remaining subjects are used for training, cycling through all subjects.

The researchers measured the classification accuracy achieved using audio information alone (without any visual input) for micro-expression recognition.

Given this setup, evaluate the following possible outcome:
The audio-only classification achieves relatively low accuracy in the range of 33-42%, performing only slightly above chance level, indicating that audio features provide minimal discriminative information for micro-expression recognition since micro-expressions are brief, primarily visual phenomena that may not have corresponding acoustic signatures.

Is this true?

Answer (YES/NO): NO